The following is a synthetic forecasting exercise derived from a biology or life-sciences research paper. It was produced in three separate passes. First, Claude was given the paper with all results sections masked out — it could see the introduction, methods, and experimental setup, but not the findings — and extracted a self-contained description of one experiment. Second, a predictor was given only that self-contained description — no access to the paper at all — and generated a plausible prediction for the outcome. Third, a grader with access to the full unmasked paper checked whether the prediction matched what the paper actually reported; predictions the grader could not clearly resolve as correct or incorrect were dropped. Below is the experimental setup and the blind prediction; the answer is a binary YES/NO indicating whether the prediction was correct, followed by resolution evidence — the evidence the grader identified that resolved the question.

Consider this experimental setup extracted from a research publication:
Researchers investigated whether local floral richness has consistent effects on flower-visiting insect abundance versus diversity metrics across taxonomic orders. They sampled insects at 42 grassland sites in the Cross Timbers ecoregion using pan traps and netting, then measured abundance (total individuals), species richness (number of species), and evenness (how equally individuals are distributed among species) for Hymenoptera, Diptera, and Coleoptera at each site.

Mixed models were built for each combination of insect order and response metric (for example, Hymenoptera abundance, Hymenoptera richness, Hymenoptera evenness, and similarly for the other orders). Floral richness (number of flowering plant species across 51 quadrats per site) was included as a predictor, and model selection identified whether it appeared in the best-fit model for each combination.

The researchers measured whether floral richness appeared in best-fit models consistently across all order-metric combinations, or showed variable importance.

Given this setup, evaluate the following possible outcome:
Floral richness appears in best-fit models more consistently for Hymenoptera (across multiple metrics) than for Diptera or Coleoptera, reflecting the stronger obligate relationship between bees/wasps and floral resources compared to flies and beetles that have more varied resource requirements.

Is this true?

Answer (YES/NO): NO